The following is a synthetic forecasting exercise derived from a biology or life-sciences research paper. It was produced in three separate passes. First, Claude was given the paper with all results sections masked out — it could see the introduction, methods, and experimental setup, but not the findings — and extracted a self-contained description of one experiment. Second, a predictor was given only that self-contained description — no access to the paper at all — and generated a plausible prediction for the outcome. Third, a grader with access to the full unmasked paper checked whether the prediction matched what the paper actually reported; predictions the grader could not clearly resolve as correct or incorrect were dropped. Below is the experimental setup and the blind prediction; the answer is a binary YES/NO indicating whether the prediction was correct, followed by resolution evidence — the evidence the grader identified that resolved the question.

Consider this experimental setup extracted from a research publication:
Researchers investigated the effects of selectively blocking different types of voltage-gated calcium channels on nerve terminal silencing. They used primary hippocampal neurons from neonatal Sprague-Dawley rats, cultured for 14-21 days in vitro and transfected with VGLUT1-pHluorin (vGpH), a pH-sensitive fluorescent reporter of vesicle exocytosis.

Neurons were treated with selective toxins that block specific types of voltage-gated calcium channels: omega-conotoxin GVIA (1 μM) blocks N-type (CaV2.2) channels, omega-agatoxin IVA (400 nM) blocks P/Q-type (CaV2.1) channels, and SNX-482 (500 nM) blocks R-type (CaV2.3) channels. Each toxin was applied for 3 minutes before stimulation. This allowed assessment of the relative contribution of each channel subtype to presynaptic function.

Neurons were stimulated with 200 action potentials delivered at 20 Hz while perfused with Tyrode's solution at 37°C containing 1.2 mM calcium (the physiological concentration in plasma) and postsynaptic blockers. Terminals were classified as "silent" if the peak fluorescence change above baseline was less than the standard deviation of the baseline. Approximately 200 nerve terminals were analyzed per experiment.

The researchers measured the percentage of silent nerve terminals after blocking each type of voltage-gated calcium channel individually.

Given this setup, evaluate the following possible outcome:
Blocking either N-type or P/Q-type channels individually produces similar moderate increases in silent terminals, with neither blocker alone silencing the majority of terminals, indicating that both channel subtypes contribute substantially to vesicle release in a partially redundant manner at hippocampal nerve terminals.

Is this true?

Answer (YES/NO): NO